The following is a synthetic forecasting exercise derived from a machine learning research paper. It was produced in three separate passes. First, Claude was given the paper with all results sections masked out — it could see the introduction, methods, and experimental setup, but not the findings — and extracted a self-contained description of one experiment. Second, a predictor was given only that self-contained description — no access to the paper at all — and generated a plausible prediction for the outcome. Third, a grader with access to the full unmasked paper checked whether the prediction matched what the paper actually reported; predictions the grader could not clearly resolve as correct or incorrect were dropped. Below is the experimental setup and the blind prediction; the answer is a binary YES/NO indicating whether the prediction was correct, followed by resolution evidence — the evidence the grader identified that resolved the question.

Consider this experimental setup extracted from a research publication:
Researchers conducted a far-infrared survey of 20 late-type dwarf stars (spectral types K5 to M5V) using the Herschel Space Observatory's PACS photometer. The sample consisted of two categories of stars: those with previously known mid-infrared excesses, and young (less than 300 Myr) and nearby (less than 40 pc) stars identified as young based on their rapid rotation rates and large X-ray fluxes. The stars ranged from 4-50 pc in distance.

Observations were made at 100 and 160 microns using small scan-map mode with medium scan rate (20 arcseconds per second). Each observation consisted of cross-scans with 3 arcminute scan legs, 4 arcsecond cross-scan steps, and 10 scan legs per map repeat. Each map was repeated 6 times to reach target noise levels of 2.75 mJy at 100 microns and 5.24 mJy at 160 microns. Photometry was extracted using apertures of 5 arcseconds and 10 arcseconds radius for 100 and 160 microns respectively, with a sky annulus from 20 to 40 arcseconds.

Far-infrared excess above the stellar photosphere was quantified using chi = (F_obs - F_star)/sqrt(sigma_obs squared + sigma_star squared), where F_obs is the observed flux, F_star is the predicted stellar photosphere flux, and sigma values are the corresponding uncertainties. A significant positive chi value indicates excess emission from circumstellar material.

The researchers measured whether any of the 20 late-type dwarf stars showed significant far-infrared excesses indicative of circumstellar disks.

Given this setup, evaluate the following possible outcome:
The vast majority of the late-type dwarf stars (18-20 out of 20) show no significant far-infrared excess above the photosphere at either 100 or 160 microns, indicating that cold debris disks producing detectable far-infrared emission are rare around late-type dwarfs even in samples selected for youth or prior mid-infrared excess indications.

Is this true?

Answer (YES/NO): NO